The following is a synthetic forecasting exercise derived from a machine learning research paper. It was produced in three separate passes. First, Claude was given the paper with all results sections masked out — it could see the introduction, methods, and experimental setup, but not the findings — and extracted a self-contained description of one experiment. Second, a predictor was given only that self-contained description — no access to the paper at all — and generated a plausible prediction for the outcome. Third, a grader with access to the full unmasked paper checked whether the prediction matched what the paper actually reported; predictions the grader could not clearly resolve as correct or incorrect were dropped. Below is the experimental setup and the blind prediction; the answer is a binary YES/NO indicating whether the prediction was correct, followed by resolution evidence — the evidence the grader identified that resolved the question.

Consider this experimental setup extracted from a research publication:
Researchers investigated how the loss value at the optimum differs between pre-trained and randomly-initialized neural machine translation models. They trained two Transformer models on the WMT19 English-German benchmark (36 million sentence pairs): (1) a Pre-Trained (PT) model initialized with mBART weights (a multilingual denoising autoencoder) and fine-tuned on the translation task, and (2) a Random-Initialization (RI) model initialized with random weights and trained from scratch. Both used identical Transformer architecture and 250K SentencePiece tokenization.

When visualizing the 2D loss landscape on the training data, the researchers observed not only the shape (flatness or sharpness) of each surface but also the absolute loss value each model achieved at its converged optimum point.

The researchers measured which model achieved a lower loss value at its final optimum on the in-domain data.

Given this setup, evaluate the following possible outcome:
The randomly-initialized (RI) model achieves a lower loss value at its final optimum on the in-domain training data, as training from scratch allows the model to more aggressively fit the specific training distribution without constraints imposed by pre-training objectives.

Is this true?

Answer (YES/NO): YES